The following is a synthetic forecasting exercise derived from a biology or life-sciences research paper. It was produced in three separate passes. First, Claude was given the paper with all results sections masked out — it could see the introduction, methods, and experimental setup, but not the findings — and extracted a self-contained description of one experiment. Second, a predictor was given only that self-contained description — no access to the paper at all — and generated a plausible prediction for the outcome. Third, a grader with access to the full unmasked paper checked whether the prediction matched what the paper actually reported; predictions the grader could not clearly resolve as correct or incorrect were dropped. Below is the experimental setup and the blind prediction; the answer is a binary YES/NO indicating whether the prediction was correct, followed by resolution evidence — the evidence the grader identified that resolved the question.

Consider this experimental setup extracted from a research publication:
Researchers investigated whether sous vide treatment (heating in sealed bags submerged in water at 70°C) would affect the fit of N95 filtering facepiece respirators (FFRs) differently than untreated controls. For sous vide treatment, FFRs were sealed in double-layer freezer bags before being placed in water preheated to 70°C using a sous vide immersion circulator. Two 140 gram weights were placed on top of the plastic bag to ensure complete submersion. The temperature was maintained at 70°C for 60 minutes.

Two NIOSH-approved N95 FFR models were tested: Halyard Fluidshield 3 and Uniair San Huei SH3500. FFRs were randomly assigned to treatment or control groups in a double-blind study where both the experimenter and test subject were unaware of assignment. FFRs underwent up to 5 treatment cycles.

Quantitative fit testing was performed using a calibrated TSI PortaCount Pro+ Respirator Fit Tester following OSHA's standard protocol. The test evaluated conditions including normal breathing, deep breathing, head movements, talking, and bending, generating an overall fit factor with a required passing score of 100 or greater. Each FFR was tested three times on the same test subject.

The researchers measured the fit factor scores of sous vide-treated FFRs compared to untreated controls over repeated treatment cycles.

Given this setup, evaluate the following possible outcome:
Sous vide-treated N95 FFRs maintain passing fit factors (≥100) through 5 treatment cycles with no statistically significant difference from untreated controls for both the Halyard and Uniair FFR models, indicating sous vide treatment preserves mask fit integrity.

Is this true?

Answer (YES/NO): NO